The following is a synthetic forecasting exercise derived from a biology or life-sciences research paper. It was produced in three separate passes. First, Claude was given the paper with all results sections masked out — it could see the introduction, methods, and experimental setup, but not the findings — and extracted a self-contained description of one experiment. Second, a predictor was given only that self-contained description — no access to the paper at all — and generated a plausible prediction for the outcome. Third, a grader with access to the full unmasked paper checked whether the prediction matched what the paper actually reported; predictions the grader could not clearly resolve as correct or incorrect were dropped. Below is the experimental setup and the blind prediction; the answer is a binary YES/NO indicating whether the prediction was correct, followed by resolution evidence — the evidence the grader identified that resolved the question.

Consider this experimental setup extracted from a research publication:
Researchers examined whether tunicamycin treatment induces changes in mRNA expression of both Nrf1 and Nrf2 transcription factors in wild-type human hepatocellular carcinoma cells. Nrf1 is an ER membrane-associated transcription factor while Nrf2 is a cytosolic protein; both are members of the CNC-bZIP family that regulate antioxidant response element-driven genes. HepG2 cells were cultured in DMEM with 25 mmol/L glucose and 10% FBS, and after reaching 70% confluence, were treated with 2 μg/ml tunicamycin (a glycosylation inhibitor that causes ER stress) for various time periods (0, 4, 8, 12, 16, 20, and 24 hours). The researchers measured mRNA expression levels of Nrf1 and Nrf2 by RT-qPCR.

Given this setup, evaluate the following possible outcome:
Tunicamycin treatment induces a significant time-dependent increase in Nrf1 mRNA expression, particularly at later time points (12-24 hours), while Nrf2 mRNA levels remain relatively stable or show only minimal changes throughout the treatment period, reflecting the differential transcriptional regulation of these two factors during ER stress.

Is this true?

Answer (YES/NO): NO